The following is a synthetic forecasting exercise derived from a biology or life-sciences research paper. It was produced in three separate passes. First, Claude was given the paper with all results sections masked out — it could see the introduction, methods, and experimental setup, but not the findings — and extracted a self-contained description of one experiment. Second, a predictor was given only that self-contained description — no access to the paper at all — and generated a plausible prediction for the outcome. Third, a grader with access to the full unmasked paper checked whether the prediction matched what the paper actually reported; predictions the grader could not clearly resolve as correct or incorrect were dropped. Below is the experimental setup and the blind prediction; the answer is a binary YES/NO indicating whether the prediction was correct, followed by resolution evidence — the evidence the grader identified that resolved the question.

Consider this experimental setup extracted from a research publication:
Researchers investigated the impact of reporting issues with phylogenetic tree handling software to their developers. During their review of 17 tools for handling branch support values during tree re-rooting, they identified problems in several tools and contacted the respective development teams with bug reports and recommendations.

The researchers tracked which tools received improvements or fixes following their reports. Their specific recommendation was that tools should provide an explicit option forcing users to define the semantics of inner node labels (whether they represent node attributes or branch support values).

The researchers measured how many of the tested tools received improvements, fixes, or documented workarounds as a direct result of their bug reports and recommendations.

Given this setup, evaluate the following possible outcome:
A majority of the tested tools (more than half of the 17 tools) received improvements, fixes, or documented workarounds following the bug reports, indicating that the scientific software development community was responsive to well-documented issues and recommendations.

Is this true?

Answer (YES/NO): NO